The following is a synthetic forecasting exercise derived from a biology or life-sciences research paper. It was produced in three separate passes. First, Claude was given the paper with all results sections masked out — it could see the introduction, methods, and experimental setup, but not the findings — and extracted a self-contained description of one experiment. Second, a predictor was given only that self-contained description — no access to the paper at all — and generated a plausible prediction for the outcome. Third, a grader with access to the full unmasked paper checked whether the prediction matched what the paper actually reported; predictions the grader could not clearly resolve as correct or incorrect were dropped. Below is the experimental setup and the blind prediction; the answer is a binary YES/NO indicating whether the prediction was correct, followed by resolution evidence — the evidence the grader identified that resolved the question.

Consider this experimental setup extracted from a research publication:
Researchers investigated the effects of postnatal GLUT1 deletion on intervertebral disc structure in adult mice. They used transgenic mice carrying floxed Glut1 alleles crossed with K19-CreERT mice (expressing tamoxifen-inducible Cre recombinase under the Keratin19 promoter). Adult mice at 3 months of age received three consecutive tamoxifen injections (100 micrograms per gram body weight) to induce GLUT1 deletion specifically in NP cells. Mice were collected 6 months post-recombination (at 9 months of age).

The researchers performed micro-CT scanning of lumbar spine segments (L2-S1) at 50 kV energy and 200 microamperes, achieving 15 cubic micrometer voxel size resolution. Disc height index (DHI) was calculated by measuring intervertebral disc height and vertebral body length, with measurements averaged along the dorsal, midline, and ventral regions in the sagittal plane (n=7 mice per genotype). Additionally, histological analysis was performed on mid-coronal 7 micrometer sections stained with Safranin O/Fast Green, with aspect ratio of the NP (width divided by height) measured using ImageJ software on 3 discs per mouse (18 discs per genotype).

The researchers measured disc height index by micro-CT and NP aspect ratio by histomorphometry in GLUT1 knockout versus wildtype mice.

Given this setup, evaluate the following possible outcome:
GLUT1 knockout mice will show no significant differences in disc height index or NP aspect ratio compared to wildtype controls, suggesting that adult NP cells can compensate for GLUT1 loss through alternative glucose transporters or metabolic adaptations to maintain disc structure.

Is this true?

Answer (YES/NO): YES